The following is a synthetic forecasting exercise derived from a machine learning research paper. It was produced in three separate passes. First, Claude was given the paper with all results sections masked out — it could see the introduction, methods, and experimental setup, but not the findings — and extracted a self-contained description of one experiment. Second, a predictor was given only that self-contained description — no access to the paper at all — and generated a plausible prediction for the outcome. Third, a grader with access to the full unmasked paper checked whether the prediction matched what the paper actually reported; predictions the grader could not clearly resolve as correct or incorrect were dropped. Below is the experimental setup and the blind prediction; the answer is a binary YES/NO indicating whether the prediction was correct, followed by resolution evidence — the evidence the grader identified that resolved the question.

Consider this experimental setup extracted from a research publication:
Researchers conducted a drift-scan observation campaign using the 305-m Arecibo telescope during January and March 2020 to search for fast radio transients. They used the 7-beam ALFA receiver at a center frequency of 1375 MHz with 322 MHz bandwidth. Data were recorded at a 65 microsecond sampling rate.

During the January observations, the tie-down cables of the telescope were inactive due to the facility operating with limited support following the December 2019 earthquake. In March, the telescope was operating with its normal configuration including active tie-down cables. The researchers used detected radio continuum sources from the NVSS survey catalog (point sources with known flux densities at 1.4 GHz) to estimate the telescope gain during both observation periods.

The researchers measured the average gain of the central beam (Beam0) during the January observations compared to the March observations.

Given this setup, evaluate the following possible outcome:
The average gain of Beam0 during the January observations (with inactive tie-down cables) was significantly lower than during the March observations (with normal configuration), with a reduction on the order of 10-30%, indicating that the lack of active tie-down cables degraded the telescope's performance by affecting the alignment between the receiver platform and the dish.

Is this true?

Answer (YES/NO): NO